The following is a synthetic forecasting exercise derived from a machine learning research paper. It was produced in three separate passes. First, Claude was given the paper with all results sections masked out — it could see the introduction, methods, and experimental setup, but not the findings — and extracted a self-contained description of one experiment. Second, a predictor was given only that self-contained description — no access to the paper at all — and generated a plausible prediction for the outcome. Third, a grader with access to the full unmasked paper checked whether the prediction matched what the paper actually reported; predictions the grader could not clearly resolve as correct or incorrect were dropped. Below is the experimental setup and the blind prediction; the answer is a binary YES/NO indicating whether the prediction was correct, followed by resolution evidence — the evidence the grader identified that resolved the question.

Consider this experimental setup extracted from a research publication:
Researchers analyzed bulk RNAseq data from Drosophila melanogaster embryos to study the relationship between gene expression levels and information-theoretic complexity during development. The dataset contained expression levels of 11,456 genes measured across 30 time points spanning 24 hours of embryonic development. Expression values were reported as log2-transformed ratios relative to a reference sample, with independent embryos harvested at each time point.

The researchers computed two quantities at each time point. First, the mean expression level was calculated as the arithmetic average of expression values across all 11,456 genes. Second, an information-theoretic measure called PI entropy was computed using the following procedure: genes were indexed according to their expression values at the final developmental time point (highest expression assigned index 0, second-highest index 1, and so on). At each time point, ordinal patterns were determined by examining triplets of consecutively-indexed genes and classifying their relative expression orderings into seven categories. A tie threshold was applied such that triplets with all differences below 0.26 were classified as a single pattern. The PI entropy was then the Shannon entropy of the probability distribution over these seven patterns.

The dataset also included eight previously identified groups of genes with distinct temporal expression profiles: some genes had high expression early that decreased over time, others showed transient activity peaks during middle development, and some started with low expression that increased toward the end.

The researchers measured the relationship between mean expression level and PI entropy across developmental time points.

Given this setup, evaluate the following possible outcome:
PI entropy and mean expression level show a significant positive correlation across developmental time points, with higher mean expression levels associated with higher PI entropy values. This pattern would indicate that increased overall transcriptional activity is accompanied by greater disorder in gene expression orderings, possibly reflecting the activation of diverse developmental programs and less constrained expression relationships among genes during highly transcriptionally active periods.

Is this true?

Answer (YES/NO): YES